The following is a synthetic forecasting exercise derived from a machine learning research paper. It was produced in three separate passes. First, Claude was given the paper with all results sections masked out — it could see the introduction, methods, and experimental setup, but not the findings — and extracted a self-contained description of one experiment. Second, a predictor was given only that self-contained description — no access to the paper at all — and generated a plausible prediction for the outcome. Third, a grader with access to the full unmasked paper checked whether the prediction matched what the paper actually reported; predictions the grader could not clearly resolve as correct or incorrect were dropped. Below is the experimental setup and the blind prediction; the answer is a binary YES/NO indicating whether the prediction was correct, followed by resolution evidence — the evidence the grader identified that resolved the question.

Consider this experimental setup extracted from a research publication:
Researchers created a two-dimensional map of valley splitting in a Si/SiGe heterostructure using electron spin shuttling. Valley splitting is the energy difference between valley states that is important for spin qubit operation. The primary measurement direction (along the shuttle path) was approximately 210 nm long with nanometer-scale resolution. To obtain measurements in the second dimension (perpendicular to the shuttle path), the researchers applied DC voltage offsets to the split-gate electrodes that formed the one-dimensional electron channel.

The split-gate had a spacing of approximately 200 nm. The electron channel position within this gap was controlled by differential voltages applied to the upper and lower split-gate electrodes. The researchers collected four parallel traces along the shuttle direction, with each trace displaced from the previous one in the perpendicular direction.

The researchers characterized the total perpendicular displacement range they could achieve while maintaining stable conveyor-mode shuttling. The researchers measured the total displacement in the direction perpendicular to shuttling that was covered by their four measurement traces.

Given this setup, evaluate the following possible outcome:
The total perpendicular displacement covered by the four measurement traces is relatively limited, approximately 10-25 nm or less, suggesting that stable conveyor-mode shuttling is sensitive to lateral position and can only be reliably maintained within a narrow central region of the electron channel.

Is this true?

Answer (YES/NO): YES